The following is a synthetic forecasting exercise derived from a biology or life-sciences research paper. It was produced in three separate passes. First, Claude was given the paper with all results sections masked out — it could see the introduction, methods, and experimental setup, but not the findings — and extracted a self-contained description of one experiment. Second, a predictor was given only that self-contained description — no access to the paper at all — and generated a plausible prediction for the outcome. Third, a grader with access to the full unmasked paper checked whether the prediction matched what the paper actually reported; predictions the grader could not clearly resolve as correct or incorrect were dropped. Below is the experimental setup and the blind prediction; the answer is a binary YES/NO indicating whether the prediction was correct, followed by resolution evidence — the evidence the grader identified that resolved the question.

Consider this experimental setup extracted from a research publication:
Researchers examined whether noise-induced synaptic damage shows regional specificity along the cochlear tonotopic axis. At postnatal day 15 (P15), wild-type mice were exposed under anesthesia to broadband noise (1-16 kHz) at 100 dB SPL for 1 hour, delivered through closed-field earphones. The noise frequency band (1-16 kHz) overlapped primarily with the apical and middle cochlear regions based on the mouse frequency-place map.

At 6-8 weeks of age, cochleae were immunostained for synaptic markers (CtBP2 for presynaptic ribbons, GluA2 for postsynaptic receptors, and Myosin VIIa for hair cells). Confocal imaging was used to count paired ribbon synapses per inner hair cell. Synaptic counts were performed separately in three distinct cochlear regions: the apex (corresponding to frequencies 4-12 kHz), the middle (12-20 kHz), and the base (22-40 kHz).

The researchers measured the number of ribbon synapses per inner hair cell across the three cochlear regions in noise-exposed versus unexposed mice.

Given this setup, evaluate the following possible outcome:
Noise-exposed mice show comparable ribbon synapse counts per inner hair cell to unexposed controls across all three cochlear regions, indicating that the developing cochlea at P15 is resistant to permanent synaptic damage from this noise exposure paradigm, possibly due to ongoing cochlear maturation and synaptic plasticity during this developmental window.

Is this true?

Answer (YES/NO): NO